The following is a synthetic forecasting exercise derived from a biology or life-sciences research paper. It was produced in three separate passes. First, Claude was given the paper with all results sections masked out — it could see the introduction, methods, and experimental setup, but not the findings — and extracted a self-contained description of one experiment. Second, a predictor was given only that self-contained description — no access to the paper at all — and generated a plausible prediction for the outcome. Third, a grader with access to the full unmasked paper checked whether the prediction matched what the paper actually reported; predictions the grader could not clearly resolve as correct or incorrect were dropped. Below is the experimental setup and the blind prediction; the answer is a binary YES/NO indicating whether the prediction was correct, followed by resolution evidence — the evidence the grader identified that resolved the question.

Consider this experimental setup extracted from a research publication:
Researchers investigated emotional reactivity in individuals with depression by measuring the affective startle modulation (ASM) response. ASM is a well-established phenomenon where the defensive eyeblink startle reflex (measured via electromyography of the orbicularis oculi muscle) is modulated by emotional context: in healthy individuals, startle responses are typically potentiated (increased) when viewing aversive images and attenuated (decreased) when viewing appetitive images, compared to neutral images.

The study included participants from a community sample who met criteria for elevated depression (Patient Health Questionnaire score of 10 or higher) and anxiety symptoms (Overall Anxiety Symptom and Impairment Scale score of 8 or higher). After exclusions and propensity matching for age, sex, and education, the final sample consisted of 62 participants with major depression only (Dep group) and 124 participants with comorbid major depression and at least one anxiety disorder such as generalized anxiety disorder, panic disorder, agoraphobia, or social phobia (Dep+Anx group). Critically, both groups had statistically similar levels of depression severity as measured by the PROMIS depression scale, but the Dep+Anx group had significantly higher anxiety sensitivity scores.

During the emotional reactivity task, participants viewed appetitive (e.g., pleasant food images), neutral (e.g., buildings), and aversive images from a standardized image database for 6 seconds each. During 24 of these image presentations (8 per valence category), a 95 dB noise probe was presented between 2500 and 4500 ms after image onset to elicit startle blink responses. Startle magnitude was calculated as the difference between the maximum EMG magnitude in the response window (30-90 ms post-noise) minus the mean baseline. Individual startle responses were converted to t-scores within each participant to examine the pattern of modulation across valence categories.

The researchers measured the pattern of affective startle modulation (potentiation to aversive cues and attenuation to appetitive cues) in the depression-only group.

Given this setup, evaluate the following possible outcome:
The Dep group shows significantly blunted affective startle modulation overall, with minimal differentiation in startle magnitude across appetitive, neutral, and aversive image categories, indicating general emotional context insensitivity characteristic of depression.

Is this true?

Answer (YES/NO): YES